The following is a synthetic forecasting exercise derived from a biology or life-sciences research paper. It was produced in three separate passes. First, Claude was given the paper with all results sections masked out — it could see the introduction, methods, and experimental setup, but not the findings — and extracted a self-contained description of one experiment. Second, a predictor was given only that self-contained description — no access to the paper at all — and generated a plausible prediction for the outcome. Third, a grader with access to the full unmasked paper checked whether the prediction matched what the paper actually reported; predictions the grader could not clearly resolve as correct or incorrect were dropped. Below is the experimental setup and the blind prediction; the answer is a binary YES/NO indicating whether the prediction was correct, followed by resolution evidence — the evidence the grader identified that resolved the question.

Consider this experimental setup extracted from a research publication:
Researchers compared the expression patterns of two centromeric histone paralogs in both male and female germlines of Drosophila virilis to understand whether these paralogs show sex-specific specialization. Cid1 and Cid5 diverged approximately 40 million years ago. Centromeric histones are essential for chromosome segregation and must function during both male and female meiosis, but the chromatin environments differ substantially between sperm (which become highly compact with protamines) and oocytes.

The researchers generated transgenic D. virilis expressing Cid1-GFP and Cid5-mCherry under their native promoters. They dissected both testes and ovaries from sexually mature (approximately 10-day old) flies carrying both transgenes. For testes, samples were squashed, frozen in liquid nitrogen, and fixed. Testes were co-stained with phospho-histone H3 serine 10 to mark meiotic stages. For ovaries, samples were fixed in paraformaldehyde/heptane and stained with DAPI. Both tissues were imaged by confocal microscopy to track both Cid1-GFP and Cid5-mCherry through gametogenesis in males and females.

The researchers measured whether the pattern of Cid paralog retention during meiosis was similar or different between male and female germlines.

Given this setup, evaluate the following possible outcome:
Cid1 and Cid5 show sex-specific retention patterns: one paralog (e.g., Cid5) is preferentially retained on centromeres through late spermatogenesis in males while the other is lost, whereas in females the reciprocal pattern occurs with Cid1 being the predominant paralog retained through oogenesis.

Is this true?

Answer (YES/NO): YES